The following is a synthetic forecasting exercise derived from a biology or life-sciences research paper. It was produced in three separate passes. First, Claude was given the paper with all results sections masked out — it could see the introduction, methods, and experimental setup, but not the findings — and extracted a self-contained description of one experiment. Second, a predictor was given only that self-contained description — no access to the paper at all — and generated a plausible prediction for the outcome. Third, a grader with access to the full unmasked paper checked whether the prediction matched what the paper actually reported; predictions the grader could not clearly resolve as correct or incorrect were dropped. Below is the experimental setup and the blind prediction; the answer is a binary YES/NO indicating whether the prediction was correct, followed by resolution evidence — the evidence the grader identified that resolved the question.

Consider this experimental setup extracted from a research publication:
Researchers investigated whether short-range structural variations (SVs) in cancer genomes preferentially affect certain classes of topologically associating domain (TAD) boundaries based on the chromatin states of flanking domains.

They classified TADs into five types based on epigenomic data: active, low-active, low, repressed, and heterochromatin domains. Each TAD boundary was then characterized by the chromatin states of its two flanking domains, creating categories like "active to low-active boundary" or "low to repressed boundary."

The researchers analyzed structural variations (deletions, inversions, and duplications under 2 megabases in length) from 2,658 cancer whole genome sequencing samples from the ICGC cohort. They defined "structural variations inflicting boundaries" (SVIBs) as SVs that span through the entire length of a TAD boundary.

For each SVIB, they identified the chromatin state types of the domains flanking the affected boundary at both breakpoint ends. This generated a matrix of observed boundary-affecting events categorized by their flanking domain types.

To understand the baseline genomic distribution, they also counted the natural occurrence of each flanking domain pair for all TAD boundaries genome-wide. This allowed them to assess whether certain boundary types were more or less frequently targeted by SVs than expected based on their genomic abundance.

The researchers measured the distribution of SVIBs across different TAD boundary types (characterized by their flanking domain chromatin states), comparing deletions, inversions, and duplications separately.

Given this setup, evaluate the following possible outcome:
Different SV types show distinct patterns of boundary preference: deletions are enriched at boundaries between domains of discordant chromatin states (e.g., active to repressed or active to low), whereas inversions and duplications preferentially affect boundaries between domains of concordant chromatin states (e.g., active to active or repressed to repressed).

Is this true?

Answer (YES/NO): NO